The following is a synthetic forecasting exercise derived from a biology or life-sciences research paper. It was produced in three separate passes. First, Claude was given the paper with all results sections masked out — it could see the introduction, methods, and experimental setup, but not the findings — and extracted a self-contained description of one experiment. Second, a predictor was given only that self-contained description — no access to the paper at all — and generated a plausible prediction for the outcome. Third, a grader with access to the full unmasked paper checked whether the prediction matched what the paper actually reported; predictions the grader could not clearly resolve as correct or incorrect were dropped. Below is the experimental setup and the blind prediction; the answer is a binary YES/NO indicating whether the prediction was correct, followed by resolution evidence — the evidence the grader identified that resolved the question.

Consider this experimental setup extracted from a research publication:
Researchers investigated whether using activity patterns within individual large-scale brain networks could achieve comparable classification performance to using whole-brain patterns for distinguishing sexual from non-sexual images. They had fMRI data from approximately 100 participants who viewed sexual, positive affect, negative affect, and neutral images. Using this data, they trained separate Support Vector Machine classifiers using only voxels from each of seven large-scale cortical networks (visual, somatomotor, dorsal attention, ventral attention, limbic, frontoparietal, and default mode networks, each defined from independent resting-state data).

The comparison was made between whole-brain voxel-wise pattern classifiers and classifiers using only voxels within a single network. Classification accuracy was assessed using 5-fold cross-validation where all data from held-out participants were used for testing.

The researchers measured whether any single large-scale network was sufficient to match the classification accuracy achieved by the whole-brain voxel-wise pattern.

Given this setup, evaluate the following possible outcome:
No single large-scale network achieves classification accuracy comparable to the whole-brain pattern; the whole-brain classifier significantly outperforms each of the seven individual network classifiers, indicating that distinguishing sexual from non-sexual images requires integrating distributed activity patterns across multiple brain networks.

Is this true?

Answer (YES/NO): YES